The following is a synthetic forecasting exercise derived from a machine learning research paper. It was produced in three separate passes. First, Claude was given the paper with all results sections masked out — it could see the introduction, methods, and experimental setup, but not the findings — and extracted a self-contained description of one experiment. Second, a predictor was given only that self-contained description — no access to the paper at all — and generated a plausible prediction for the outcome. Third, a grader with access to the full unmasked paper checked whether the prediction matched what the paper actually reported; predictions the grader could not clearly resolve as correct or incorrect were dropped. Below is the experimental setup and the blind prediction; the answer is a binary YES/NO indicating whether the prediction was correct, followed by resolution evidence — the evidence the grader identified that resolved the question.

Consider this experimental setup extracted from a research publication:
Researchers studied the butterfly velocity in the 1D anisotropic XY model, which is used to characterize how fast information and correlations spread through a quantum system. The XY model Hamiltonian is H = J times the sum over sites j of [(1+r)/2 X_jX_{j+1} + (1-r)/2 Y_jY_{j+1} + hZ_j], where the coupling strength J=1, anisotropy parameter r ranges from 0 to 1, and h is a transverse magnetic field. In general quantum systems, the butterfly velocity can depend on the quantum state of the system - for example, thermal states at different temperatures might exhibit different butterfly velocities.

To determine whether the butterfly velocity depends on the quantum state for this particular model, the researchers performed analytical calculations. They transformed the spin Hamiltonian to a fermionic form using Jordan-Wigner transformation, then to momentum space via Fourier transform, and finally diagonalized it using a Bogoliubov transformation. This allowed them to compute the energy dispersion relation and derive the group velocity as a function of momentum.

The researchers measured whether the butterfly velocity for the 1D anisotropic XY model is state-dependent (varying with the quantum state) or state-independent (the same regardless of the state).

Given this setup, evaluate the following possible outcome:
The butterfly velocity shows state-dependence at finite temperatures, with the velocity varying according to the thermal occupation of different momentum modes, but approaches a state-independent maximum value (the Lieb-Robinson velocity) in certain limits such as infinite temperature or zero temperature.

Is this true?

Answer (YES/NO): NO